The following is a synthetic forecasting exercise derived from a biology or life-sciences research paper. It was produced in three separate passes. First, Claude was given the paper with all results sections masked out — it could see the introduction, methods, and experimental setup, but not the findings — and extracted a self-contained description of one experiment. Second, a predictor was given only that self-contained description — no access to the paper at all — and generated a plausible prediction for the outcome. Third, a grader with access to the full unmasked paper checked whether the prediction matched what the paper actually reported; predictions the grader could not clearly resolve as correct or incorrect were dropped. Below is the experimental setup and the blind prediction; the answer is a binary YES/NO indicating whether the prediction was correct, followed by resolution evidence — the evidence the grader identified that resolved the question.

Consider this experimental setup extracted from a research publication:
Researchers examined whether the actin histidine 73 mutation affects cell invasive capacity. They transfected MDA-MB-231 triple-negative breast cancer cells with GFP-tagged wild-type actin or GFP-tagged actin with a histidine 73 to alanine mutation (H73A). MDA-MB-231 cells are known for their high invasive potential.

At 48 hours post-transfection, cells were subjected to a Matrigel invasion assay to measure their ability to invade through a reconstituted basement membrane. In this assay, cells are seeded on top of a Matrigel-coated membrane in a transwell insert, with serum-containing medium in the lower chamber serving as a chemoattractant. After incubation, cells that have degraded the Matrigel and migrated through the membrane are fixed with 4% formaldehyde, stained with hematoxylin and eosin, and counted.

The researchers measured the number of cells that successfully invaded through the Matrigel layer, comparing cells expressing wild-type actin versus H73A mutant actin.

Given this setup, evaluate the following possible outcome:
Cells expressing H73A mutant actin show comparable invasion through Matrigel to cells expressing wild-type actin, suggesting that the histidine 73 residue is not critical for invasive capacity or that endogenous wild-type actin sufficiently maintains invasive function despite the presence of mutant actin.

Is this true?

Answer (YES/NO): NO